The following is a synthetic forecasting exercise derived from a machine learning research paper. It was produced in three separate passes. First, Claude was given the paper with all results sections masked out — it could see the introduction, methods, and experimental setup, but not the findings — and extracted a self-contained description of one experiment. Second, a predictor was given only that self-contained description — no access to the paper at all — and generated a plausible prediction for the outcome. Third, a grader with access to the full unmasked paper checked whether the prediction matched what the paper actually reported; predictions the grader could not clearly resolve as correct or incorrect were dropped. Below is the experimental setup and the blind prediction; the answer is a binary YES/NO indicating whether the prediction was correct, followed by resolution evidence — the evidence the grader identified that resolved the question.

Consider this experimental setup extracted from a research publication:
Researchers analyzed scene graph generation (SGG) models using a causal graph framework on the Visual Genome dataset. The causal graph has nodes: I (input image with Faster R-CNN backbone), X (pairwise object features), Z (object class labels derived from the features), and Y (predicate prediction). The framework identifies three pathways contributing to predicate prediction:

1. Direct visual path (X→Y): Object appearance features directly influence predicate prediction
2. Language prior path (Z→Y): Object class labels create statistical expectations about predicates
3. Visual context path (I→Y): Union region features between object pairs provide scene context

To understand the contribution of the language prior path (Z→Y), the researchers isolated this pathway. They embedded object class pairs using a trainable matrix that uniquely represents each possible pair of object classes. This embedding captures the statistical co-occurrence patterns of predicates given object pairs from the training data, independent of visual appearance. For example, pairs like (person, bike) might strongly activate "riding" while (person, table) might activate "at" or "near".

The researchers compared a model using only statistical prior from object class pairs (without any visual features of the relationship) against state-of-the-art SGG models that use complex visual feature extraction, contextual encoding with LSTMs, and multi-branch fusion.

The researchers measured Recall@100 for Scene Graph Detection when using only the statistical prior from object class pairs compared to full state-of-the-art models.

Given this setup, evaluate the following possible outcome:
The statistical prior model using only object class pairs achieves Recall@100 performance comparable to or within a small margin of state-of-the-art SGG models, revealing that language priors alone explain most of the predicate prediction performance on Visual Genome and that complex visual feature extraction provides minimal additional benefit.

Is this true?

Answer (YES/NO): YES